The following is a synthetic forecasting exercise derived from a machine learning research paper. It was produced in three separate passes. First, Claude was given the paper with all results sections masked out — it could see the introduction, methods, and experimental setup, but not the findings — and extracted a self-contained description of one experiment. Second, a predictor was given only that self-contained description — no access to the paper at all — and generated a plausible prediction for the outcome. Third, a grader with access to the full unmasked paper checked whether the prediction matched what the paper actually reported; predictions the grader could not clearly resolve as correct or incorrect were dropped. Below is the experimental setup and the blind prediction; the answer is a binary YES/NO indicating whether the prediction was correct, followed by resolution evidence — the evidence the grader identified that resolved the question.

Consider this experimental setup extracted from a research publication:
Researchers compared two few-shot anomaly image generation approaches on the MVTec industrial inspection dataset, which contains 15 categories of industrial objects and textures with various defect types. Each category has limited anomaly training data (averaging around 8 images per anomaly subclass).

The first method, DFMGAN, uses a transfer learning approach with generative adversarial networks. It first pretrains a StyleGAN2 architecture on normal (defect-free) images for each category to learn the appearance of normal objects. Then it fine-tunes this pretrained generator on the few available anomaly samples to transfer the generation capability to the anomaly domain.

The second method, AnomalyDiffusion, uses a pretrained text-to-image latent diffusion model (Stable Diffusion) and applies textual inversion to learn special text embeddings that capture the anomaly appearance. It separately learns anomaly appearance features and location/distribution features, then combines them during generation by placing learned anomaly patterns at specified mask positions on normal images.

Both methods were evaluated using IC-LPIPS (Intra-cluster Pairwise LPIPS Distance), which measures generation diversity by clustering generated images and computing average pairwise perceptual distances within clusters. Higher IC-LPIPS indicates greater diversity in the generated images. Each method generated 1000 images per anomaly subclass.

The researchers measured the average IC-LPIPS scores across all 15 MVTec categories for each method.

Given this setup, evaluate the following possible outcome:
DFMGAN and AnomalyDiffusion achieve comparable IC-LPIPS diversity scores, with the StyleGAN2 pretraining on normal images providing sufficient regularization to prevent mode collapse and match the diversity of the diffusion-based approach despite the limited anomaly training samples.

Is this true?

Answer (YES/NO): NO